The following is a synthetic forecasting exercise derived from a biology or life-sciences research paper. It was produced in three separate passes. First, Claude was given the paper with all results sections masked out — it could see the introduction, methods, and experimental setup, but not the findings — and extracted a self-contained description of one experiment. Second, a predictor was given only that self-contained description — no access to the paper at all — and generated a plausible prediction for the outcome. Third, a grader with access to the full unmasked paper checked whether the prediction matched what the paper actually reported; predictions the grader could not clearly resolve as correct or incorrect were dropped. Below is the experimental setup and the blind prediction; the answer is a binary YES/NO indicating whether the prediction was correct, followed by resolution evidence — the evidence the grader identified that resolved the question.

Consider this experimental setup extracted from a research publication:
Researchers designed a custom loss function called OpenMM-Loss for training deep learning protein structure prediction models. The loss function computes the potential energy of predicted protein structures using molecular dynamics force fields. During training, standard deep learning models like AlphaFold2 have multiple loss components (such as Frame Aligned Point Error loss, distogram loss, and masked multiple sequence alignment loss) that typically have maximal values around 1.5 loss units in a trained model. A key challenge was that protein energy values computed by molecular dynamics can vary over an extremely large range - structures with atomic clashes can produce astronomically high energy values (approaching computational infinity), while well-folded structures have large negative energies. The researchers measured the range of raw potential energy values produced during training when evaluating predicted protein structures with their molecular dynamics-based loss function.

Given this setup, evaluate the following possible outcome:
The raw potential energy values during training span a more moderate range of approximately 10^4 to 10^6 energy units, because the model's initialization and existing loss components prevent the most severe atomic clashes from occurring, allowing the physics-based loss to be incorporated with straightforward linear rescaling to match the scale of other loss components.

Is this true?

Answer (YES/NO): NO